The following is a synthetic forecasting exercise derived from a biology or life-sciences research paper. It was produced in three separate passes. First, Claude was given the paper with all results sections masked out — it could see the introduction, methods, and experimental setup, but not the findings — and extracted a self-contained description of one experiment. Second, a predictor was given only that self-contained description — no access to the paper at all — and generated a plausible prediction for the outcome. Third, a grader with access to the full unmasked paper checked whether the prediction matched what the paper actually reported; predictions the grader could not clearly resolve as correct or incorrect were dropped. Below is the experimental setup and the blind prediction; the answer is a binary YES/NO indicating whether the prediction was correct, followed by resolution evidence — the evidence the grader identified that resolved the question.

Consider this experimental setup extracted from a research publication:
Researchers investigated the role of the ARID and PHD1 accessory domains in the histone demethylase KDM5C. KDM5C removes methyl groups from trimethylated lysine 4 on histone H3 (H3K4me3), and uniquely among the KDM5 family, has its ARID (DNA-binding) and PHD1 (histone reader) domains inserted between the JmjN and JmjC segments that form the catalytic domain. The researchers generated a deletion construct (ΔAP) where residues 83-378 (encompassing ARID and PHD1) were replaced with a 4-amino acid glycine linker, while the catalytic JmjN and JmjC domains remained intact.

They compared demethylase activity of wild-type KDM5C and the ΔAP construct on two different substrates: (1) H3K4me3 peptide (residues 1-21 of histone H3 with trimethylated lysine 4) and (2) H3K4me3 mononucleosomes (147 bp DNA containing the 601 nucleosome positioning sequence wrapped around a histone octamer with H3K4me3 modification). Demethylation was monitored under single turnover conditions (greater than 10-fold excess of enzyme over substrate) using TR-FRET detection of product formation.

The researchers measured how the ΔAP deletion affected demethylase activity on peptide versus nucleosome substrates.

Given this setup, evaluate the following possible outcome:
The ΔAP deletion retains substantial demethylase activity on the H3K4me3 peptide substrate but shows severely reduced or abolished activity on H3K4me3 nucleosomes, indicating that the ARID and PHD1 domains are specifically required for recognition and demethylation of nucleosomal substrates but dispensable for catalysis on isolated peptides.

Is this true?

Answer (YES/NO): NO